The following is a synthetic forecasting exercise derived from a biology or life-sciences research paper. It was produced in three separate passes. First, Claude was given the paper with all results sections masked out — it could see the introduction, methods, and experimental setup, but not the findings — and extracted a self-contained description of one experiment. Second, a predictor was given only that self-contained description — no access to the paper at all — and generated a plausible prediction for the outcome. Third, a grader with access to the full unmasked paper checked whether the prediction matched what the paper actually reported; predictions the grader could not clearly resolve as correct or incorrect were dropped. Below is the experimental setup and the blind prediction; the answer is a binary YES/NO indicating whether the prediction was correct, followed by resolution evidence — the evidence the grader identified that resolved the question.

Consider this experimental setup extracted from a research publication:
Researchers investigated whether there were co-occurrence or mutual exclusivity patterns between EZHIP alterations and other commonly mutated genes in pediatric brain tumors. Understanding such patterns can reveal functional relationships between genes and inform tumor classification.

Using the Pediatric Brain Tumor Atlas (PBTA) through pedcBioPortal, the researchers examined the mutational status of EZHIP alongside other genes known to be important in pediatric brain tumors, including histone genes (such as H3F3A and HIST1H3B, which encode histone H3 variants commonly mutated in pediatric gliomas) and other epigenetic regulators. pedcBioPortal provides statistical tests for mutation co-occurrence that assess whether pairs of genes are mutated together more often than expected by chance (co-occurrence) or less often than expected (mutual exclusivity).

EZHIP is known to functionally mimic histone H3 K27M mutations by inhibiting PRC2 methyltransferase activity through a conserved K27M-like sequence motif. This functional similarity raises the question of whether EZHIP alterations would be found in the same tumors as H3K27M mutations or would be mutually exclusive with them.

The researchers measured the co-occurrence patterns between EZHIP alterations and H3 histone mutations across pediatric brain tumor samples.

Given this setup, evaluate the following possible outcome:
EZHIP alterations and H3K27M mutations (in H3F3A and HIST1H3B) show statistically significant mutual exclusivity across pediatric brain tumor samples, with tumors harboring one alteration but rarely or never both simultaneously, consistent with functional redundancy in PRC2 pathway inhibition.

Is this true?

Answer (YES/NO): NO